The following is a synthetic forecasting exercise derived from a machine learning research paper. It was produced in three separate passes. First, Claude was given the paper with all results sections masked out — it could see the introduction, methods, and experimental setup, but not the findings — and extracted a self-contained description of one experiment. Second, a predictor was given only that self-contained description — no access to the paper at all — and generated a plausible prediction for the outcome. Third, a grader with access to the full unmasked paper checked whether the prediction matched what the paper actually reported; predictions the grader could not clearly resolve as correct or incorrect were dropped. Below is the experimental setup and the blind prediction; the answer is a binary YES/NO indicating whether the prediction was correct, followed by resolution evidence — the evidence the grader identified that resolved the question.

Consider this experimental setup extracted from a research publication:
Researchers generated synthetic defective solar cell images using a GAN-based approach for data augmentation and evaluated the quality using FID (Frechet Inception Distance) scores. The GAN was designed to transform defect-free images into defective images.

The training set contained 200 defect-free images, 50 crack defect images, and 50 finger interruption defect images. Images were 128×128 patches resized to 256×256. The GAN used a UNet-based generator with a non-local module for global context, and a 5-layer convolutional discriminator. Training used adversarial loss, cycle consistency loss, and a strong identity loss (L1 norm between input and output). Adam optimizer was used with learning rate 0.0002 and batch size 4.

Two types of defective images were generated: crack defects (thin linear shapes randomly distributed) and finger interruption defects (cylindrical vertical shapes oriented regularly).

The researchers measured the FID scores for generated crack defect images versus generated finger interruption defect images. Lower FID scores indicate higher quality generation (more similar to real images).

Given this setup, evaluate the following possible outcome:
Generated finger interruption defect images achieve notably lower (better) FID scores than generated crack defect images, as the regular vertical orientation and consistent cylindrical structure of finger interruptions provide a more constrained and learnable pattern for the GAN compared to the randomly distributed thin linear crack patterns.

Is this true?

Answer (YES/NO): YES